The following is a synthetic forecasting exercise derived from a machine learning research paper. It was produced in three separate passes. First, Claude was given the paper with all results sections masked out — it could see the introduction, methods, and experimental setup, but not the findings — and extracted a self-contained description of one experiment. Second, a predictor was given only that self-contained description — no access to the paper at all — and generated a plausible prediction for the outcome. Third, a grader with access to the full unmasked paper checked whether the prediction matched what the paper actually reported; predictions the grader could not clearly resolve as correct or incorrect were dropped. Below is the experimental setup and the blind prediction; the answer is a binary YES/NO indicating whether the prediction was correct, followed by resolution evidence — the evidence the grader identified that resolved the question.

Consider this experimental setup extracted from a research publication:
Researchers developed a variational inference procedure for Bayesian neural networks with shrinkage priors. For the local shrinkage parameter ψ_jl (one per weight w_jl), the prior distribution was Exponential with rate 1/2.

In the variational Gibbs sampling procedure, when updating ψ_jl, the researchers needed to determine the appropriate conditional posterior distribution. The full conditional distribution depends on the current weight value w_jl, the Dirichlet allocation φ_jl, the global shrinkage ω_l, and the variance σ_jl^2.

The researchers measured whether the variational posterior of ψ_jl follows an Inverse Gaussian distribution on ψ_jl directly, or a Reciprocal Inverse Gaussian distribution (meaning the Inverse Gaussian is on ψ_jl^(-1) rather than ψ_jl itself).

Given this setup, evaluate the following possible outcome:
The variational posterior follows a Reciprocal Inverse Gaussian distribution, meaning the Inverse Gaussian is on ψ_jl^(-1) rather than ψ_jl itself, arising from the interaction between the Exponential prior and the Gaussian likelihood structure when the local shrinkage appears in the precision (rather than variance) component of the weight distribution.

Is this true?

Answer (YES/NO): YES